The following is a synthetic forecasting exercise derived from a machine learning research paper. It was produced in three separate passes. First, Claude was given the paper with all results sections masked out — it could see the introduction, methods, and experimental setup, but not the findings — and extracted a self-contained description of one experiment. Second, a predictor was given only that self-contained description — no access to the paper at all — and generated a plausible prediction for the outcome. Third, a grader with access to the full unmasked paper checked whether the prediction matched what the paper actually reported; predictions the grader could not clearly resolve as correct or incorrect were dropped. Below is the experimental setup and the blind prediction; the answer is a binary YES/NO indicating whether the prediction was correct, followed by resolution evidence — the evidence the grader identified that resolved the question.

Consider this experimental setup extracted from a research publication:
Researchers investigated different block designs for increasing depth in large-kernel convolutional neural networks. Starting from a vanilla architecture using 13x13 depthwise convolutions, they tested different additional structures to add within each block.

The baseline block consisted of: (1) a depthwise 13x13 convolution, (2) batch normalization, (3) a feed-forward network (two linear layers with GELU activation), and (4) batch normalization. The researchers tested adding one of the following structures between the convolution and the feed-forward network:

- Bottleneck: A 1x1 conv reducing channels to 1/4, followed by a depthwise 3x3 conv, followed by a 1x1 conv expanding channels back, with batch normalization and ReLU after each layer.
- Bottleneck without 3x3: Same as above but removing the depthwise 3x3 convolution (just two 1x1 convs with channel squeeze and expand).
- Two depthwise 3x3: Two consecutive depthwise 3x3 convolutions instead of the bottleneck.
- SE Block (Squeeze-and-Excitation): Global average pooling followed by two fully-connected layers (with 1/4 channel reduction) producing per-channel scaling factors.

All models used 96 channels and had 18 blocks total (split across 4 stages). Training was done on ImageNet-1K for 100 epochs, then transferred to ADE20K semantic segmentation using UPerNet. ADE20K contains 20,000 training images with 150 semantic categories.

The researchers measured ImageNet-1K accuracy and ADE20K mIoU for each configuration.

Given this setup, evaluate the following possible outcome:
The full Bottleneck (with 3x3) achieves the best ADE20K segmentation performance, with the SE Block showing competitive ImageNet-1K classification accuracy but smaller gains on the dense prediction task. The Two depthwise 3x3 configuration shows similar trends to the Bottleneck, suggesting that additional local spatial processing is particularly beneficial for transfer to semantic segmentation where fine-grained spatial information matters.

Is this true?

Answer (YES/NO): NO